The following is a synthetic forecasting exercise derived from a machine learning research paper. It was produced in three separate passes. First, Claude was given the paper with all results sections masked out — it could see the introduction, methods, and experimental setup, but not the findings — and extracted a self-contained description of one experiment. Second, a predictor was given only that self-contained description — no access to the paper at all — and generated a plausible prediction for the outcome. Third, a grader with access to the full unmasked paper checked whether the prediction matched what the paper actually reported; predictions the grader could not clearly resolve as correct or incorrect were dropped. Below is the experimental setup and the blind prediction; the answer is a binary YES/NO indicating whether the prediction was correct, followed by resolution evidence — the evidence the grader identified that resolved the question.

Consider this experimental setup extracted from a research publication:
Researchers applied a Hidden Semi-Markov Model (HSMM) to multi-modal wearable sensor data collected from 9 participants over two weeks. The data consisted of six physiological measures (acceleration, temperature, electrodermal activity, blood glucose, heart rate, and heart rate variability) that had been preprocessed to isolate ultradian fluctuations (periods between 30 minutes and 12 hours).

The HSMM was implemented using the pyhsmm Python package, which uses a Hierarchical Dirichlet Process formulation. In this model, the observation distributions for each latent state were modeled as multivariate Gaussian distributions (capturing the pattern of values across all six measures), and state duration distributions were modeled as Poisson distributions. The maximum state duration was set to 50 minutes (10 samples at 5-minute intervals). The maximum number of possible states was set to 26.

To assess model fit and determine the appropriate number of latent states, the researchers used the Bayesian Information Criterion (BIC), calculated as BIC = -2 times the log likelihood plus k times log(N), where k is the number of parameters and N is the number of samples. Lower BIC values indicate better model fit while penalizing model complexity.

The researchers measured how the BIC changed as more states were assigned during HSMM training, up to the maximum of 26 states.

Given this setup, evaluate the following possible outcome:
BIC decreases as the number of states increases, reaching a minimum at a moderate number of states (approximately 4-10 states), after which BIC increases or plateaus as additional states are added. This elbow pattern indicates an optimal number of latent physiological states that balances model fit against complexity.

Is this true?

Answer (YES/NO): NO